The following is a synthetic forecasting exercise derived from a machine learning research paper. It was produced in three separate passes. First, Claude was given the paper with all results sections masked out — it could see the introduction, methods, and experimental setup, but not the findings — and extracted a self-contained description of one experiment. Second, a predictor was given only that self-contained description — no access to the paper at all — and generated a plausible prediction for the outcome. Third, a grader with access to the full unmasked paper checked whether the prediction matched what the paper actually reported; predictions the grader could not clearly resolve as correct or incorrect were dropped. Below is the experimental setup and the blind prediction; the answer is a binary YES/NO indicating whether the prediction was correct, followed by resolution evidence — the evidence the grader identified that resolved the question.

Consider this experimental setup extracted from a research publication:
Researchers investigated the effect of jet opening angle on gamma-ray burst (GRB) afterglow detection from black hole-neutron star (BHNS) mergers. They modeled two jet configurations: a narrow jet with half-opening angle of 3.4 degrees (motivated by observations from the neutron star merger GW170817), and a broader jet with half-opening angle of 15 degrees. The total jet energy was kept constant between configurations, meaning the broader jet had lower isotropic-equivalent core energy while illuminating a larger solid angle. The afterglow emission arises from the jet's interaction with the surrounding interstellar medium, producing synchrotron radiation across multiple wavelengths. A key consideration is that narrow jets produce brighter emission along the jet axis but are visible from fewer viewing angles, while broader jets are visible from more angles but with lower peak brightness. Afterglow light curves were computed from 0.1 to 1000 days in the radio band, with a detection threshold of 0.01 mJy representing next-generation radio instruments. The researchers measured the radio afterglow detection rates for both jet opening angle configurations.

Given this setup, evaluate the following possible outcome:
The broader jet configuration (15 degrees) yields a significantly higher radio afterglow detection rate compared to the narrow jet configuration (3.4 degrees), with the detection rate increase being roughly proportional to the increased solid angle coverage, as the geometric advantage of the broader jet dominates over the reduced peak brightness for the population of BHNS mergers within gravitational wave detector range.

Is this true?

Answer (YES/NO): NO